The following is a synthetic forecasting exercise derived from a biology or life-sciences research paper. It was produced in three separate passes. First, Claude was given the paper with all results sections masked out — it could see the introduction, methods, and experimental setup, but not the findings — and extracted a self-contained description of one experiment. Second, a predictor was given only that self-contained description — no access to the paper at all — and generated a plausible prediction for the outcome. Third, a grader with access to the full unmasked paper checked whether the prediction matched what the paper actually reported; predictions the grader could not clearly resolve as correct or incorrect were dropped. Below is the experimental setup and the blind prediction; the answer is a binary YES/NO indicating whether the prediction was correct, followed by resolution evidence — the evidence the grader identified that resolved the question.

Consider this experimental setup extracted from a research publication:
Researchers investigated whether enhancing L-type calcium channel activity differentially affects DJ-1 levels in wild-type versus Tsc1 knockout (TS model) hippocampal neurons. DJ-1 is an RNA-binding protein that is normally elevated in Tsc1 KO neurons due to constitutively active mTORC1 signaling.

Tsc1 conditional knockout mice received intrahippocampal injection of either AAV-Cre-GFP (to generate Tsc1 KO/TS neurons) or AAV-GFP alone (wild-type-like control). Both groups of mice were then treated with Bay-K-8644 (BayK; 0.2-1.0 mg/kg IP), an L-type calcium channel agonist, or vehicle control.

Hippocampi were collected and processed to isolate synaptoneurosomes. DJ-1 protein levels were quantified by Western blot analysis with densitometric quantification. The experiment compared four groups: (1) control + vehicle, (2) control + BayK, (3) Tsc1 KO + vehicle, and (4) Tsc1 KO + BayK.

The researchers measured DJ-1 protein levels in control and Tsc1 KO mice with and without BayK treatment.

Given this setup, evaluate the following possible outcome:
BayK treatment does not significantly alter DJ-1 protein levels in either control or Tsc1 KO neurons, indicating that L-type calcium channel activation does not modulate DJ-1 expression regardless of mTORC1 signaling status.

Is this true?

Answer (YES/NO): NO